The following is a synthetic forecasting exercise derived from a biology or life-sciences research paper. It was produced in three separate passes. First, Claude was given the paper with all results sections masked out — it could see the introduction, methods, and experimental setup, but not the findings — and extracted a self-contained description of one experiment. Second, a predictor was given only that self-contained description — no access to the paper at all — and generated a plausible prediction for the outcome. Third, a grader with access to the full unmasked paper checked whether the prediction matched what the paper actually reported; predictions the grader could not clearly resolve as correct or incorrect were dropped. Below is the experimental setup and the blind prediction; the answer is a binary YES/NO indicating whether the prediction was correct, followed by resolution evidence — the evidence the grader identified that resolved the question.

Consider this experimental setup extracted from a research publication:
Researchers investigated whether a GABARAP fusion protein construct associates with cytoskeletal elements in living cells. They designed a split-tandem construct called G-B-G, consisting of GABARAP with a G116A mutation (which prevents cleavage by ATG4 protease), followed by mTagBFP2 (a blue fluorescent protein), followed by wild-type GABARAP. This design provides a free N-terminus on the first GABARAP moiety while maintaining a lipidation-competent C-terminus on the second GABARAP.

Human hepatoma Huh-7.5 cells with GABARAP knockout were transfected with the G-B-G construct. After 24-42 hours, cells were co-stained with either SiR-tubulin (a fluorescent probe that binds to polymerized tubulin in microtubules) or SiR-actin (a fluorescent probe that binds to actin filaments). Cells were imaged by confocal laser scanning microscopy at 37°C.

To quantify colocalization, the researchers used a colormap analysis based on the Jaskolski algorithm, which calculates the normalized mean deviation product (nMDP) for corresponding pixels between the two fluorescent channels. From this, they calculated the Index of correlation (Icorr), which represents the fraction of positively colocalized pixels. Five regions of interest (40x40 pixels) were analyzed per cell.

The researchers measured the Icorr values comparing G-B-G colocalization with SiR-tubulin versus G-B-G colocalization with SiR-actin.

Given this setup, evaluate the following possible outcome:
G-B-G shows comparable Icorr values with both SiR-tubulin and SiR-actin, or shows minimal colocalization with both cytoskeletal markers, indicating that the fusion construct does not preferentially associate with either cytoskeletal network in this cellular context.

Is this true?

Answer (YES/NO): NO